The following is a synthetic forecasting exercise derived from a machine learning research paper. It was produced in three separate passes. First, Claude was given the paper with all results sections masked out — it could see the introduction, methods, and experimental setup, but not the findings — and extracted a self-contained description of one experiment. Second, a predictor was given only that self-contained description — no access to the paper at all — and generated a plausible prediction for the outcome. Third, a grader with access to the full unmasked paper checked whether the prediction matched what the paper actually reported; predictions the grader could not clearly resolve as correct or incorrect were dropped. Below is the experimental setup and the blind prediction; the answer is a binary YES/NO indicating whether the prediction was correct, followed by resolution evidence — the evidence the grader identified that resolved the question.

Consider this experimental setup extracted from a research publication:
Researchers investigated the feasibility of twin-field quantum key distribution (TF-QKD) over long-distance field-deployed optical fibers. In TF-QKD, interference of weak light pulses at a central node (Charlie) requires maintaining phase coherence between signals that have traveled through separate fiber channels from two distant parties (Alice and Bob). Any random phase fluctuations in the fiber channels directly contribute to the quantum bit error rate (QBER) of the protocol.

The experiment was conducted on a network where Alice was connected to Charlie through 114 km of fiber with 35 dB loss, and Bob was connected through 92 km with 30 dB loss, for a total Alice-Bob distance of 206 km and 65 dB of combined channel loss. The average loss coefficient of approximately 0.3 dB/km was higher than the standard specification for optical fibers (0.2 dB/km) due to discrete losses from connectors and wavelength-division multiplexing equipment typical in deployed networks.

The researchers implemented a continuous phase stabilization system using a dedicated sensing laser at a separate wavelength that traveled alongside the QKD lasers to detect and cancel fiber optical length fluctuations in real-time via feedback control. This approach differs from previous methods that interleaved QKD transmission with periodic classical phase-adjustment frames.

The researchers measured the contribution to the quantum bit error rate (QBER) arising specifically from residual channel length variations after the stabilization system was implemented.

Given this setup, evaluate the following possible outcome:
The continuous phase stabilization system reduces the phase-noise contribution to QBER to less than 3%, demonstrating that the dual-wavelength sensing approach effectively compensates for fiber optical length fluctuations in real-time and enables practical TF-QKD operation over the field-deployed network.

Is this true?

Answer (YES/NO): YES